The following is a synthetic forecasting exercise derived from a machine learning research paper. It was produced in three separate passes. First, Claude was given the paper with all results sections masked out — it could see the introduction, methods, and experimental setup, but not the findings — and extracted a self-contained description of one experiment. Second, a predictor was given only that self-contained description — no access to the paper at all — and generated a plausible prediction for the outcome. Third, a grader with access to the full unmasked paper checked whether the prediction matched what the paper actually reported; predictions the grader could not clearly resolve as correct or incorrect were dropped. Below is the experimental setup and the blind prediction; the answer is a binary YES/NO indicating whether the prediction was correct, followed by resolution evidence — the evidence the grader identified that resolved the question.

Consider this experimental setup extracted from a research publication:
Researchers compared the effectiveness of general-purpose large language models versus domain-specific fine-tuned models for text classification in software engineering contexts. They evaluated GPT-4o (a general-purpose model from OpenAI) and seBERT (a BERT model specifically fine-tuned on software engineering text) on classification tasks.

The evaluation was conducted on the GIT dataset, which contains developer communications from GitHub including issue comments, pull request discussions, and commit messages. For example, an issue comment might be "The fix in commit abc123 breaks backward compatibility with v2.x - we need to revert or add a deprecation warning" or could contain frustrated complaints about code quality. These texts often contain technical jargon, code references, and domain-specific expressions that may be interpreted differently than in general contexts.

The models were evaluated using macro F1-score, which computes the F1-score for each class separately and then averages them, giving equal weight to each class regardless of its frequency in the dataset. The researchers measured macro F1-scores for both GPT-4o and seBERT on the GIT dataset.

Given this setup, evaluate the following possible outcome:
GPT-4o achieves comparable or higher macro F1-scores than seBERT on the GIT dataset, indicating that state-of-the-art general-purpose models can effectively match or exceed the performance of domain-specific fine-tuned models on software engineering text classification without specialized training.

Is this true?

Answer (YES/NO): NO